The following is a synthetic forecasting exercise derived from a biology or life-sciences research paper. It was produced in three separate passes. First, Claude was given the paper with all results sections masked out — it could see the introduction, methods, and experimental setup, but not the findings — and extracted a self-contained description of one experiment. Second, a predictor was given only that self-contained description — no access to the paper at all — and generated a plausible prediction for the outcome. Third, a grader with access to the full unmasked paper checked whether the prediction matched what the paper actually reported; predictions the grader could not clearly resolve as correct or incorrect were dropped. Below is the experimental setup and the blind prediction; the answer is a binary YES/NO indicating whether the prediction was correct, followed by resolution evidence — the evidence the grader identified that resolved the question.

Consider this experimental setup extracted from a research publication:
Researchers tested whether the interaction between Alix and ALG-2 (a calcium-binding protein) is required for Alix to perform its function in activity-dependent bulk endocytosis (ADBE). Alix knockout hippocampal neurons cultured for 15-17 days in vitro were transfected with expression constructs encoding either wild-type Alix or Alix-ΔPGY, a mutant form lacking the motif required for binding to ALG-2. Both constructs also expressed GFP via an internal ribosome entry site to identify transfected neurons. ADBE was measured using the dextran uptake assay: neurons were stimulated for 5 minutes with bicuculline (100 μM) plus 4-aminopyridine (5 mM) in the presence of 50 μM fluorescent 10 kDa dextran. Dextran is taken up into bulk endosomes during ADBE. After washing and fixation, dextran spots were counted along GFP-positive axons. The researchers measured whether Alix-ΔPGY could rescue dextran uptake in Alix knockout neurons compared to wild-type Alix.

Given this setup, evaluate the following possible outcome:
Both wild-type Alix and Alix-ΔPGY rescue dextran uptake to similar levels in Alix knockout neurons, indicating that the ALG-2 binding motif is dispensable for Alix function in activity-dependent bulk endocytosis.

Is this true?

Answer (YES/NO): NO